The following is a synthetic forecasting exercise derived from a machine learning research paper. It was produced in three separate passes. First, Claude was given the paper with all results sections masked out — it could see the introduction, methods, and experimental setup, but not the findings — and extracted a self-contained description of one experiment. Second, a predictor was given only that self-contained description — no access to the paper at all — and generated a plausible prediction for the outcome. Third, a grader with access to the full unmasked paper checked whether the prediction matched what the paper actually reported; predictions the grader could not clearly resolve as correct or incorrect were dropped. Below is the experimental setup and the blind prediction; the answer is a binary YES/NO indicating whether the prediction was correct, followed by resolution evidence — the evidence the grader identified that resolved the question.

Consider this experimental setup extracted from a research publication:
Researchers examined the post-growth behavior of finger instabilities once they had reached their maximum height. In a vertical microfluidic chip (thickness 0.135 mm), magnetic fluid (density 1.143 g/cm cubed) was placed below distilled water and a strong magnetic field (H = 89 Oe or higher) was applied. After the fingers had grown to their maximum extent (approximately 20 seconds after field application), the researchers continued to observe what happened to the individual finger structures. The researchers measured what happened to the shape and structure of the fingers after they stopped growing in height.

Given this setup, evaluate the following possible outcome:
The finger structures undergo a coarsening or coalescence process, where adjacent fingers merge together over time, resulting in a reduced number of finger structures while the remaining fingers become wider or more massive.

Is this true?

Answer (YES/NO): NO